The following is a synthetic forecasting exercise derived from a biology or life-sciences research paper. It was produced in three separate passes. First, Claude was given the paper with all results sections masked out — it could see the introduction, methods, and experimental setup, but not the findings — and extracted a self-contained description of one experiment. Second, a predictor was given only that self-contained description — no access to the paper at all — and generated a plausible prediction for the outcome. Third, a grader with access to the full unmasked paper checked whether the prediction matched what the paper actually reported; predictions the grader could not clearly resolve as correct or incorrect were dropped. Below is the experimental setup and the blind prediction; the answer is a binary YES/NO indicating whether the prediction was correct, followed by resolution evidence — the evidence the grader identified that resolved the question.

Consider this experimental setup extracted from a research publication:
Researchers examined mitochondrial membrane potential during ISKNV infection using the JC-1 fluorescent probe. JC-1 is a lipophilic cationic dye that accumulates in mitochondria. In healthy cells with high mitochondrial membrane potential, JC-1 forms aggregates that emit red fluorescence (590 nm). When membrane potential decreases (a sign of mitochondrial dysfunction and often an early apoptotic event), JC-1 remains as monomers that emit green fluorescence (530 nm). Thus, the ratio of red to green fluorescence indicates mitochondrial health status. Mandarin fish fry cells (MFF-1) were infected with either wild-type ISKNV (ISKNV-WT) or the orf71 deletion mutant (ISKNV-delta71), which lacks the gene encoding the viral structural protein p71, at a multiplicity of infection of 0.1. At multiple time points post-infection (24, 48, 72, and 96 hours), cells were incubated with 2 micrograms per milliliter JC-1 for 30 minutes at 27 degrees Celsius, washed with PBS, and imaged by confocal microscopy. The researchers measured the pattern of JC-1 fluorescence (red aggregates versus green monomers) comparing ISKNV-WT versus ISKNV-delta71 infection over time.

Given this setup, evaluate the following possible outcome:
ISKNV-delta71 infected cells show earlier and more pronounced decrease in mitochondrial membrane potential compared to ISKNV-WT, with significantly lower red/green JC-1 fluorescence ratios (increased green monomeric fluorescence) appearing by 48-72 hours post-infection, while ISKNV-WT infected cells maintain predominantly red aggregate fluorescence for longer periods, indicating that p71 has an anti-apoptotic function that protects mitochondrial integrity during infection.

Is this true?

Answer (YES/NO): NO